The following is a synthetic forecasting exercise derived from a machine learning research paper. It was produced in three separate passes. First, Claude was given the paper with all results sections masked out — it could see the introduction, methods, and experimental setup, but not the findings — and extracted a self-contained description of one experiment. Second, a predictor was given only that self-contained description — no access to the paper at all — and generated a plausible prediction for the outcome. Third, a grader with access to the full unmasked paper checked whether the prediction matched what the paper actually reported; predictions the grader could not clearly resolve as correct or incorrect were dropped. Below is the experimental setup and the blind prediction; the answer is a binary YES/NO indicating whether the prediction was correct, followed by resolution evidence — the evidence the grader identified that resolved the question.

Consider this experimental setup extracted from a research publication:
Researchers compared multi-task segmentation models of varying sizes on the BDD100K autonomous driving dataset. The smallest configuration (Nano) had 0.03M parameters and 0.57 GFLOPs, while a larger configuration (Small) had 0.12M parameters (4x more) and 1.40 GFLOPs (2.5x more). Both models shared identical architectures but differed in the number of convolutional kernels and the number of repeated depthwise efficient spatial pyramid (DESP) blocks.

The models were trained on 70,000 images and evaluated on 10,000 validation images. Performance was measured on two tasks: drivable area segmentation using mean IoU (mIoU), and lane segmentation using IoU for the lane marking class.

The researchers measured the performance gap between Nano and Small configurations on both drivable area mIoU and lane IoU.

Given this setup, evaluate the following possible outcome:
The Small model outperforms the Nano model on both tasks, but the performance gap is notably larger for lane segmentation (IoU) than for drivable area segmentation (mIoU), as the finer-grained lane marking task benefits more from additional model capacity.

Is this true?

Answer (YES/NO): YES